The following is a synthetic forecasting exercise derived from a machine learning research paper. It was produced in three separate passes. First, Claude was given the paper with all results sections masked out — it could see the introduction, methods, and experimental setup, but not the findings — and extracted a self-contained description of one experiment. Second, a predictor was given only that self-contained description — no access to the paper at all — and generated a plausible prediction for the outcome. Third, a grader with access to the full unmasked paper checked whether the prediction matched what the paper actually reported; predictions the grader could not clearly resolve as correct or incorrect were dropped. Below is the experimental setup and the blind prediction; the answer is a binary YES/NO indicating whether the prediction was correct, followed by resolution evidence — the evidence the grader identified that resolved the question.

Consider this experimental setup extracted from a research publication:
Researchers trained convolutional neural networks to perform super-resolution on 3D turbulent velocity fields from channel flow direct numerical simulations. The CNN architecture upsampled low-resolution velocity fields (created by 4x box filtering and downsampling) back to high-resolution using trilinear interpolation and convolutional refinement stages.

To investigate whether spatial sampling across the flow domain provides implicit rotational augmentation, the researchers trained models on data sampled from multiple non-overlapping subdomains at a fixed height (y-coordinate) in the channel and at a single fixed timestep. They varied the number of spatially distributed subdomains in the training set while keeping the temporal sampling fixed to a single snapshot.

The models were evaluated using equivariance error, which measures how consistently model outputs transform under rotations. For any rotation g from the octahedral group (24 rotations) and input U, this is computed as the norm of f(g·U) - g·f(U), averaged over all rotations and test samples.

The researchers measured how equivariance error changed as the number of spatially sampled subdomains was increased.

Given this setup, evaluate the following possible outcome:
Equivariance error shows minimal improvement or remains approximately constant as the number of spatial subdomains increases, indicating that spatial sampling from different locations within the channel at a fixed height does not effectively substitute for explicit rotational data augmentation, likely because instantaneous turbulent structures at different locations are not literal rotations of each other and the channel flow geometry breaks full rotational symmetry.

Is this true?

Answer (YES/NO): NO